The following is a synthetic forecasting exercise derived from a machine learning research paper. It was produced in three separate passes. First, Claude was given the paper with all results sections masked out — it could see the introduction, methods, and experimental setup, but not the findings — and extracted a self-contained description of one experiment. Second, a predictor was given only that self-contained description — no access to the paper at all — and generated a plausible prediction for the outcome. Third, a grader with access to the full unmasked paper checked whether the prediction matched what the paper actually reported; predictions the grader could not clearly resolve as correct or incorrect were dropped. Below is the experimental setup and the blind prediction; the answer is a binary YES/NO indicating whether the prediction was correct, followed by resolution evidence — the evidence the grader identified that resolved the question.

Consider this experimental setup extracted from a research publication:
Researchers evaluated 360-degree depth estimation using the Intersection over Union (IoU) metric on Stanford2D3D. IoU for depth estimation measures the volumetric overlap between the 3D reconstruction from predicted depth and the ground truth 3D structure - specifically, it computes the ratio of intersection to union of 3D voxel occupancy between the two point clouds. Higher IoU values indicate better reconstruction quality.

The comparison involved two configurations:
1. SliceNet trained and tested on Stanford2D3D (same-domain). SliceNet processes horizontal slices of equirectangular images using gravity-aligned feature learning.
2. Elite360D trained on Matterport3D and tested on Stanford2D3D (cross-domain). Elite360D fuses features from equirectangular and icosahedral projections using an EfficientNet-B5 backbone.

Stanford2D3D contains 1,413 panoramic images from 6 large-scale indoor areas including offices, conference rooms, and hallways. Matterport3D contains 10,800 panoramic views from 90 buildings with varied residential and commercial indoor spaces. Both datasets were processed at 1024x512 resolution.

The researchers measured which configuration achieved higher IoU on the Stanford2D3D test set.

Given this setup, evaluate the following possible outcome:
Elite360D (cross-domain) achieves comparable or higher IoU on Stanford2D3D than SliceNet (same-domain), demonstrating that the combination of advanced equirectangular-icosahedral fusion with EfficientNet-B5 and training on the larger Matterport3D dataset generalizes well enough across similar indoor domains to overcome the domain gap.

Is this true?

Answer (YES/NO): YES